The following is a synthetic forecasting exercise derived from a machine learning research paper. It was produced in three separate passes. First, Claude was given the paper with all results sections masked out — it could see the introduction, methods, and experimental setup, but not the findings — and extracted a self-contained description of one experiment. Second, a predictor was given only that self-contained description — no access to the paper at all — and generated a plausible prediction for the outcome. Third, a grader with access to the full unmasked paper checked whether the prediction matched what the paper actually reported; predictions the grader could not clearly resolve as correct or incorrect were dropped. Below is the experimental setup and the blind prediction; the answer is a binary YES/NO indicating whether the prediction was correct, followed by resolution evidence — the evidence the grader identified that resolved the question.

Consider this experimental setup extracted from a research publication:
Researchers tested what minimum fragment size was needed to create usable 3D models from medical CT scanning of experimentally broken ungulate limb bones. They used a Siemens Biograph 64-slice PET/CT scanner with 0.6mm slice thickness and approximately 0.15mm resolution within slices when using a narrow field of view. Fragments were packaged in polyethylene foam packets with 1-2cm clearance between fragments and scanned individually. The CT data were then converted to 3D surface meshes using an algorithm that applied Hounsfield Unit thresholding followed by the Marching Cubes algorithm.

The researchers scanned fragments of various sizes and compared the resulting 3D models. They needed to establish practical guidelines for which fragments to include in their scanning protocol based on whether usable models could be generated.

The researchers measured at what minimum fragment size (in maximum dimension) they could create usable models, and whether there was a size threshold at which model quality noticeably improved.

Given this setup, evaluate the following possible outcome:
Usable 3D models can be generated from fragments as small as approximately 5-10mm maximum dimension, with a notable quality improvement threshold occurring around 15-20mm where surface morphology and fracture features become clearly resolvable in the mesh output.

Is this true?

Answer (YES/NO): NO